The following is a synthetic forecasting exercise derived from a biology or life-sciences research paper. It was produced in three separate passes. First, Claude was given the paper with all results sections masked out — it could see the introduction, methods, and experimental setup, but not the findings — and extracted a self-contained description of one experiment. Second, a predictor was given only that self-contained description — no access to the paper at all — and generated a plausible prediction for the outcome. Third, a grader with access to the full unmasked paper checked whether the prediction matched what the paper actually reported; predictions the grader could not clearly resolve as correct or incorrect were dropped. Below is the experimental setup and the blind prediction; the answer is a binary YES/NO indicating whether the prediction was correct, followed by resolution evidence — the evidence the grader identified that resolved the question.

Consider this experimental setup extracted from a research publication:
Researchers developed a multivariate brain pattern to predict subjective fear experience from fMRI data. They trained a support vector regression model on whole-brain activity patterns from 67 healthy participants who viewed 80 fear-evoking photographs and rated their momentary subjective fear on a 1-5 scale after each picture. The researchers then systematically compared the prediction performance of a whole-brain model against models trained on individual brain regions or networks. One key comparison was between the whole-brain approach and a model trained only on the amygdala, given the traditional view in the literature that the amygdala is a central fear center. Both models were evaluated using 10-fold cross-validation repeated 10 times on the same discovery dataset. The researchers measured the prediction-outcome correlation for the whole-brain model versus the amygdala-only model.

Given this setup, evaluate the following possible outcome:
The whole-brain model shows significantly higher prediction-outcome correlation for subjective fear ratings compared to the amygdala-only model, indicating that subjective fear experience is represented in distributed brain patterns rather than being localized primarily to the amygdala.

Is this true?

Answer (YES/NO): YES